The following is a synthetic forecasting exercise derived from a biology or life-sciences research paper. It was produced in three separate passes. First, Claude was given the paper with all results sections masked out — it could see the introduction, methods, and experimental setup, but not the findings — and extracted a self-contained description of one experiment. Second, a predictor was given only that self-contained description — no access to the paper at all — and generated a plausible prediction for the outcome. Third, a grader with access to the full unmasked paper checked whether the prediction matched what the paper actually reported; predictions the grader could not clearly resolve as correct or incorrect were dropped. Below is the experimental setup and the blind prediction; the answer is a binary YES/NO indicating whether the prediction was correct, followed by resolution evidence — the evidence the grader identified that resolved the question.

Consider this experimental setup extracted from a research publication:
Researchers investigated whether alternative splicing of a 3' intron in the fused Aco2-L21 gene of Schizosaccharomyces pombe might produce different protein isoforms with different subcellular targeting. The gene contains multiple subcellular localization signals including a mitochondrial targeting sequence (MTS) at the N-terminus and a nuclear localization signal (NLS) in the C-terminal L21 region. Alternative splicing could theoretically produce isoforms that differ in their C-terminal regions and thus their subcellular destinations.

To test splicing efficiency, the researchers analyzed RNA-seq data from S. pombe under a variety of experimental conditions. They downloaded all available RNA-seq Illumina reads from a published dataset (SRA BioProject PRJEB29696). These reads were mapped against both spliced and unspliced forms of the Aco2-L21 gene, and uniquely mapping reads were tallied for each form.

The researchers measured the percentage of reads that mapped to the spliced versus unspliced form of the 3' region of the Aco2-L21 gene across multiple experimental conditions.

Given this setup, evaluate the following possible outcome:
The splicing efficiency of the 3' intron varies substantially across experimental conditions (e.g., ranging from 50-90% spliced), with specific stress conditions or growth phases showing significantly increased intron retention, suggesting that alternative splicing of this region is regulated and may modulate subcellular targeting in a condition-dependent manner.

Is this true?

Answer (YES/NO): NO